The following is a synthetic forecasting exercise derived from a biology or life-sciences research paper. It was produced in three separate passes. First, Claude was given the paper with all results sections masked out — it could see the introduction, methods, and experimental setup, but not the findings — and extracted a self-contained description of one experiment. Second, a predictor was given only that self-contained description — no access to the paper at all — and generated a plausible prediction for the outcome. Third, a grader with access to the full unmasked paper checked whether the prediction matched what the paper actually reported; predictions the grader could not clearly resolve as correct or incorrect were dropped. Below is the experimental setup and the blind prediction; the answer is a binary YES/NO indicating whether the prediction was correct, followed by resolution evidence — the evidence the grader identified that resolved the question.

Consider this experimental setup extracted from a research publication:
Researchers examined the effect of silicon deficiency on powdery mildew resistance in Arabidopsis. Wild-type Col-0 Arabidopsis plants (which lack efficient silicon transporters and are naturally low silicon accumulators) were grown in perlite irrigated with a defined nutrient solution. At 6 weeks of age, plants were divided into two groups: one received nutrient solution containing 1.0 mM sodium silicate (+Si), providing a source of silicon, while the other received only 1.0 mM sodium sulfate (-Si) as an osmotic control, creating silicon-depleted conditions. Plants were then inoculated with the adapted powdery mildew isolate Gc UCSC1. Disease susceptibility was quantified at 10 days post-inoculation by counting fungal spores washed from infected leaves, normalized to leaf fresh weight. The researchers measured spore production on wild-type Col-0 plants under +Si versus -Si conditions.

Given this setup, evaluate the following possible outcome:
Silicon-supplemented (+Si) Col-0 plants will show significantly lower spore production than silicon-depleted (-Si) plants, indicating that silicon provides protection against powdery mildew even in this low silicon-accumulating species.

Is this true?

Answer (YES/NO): NO